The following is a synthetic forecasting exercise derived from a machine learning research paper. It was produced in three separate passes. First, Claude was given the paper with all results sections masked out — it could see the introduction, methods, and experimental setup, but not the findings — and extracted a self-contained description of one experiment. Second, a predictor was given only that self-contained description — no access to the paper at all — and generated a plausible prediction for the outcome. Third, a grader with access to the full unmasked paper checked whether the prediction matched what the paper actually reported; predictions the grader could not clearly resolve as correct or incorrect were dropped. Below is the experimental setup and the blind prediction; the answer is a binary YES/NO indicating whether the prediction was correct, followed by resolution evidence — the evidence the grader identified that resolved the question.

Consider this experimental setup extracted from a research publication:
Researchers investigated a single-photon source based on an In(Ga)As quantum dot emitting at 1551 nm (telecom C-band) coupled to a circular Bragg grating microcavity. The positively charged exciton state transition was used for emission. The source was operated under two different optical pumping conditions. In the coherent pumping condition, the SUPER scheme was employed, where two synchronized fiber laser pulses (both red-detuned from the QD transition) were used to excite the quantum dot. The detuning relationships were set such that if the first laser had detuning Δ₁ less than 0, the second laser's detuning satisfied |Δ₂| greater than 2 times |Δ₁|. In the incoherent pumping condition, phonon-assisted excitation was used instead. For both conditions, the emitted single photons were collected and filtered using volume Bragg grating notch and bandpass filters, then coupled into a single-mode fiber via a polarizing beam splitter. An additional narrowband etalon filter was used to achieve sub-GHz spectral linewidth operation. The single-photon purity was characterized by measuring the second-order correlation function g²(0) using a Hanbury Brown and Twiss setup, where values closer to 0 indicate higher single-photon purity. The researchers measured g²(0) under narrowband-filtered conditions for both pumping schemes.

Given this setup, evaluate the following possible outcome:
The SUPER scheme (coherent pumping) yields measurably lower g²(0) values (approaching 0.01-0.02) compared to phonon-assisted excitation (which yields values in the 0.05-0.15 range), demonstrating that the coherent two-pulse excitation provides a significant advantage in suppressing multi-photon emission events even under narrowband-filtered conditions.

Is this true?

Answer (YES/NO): NO